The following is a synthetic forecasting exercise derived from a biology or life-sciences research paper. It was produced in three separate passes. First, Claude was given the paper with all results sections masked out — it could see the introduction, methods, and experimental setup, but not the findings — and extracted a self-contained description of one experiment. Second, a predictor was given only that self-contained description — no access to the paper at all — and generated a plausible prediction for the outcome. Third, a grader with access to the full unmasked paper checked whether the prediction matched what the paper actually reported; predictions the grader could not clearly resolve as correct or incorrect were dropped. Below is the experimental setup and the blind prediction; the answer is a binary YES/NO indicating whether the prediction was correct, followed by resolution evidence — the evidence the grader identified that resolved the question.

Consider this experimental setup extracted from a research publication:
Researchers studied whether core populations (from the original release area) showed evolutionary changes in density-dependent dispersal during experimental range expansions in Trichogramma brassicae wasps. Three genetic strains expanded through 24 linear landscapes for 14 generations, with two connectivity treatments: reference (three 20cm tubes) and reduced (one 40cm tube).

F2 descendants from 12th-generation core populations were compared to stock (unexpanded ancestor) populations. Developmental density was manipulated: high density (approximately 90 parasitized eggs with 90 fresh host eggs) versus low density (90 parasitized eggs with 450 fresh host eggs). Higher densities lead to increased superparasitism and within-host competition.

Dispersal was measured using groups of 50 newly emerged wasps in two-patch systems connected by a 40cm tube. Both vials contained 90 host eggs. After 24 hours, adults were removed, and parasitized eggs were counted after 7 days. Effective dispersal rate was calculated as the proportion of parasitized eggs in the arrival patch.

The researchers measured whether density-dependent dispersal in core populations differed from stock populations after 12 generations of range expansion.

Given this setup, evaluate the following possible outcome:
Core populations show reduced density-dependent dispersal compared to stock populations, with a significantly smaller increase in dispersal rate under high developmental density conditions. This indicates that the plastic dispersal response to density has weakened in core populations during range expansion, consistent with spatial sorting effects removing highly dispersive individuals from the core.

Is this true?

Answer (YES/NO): NO